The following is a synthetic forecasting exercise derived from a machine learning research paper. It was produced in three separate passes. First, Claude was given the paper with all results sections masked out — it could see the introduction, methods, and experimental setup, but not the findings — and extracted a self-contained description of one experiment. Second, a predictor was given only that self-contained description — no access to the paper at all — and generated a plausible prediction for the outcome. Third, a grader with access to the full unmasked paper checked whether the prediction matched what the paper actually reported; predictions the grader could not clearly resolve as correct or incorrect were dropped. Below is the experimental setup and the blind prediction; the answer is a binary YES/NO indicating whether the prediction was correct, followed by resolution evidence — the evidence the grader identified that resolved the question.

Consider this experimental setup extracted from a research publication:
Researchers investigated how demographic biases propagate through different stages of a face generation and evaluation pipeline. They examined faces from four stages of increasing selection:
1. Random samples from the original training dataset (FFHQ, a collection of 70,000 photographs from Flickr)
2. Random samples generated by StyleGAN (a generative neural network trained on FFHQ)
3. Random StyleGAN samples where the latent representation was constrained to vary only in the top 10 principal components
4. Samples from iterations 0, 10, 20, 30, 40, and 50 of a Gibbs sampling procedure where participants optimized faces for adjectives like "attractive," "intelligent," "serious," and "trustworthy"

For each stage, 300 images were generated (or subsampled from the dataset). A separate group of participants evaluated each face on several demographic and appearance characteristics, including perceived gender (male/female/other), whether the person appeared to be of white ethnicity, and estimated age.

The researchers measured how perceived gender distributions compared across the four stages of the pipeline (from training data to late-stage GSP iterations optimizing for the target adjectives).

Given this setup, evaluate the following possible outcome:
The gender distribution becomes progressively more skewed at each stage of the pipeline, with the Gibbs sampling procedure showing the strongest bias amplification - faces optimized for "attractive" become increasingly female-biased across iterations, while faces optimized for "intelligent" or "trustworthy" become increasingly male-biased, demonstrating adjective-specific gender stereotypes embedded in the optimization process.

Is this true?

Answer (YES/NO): NO